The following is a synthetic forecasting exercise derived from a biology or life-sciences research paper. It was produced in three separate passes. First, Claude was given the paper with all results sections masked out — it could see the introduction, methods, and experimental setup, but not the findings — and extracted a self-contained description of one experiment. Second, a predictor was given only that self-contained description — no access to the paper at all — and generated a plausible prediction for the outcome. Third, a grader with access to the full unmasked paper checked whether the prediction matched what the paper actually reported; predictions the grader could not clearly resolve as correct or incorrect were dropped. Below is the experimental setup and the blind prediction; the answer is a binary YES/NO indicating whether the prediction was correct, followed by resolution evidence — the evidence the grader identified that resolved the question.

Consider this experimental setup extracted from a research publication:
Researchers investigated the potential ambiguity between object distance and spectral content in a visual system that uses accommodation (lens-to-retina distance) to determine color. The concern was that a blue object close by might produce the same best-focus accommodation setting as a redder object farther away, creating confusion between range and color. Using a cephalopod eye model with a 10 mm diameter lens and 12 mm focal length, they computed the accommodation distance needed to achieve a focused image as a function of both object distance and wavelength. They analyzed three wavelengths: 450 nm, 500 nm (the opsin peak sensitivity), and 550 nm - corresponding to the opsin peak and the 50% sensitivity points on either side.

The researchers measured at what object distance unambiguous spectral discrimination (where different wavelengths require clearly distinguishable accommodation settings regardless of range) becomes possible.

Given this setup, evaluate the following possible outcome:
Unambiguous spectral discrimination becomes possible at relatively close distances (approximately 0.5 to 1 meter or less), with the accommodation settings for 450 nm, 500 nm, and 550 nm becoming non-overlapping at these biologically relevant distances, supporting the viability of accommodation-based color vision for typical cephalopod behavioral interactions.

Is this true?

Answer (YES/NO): YES